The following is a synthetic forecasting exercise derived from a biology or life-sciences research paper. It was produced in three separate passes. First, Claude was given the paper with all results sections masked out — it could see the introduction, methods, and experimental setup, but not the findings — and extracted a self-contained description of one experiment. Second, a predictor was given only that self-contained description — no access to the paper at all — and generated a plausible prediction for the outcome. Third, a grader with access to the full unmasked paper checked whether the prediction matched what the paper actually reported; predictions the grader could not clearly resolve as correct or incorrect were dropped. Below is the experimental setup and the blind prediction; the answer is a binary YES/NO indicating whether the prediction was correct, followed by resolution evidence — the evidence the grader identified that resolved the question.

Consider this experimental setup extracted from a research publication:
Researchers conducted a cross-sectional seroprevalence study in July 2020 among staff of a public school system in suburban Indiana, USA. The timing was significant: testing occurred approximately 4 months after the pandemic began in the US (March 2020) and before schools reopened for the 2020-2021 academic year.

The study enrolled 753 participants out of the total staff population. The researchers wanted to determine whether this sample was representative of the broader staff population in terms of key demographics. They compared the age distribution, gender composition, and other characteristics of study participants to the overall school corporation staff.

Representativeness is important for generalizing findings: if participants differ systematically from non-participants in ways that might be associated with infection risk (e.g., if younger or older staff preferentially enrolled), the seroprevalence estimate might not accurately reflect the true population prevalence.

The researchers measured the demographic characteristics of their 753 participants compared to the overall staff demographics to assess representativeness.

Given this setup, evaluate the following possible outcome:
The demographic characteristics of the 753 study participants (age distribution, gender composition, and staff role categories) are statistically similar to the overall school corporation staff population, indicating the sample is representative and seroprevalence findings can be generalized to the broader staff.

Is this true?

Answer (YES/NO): YES